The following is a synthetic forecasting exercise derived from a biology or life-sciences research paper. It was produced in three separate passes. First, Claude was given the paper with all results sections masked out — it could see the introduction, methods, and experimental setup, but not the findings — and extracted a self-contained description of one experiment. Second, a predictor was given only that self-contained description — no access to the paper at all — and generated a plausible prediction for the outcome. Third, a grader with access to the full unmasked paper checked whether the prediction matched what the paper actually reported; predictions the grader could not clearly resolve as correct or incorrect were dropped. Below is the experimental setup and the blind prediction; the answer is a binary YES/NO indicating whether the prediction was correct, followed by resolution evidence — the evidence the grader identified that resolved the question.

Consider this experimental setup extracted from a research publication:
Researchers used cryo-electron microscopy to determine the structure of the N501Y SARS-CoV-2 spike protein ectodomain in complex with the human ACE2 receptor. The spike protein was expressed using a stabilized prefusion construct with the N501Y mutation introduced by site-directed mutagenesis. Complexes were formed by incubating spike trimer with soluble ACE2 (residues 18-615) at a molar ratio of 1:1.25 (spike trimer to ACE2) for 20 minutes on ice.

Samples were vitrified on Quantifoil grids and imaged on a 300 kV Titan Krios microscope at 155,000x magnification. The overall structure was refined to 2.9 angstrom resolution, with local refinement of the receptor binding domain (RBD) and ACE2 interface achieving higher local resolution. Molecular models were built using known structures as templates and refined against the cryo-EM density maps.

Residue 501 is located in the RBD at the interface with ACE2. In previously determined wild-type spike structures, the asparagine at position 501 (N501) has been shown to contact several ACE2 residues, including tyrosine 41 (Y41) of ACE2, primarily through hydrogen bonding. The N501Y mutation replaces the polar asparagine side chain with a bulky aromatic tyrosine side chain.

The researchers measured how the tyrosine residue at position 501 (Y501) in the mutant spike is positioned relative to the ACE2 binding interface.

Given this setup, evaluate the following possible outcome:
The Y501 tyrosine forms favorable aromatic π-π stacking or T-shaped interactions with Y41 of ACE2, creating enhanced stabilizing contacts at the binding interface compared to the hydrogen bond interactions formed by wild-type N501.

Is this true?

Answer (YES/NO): YES